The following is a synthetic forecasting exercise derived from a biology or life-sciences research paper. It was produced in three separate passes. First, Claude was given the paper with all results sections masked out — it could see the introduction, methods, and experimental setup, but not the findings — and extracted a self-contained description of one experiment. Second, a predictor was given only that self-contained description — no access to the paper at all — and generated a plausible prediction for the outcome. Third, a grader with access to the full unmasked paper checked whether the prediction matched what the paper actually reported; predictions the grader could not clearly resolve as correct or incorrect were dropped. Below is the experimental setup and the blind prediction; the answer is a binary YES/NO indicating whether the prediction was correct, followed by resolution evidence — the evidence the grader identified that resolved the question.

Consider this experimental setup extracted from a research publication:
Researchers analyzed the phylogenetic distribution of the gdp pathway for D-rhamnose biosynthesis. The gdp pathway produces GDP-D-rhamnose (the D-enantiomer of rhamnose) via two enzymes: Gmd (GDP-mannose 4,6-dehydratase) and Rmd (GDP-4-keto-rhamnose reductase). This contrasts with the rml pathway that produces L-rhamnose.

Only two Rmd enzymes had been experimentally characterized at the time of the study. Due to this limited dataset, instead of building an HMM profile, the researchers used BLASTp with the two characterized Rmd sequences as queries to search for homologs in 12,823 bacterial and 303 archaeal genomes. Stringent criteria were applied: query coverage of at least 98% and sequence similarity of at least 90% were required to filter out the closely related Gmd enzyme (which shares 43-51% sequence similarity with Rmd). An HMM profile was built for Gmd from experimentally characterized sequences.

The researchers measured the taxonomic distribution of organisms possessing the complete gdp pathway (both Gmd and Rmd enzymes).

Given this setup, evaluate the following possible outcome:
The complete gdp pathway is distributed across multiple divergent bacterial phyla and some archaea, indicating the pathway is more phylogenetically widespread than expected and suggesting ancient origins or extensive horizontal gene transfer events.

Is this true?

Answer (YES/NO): NO